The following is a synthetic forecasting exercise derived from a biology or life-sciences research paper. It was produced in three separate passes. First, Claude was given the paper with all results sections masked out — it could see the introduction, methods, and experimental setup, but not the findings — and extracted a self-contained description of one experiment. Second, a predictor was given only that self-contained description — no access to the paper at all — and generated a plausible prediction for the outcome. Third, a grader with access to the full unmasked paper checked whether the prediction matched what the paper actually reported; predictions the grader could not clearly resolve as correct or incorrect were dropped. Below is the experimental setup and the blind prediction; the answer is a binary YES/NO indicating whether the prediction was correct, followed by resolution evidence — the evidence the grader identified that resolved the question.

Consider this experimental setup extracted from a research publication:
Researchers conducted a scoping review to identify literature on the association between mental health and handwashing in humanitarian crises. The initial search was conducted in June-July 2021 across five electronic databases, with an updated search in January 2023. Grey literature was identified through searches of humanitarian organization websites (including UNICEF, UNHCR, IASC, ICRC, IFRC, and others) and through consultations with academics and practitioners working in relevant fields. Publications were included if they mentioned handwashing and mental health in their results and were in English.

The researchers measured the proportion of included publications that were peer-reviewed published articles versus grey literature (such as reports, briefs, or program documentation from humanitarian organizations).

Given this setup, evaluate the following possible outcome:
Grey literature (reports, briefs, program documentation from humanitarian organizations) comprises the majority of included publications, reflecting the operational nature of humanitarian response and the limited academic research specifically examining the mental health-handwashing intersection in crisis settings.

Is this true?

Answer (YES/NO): NO